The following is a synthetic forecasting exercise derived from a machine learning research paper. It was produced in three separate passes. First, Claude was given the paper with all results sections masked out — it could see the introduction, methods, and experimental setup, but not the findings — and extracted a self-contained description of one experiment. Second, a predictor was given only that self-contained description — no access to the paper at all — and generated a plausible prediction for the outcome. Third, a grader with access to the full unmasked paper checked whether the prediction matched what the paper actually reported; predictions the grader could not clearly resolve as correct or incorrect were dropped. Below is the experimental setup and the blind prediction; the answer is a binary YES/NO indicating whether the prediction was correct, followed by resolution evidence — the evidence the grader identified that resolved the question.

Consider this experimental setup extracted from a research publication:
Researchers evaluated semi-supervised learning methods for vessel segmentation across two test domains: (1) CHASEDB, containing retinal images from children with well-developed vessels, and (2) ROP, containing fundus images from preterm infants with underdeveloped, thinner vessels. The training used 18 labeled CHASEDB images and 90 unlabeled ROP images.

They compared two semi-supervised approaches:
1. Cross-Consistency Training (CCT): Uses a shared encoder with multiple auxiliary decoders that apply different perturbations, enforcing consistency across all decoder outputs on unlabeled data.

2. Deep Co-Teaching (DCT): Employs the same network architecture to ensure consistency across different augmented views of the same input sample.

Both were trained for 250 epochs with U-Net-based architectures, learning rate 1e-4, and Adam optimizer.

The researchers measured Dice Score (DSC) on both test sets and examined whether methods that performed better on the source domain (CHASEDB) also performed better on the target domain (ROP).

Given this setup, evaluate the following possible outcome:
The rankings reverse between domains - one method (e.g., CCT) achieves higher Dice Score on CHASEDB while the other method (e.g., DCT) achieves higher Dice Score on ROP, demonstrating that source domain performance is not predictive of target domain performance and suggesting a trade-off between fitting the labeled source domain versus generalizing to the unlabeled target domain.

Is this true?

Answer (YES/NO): YES